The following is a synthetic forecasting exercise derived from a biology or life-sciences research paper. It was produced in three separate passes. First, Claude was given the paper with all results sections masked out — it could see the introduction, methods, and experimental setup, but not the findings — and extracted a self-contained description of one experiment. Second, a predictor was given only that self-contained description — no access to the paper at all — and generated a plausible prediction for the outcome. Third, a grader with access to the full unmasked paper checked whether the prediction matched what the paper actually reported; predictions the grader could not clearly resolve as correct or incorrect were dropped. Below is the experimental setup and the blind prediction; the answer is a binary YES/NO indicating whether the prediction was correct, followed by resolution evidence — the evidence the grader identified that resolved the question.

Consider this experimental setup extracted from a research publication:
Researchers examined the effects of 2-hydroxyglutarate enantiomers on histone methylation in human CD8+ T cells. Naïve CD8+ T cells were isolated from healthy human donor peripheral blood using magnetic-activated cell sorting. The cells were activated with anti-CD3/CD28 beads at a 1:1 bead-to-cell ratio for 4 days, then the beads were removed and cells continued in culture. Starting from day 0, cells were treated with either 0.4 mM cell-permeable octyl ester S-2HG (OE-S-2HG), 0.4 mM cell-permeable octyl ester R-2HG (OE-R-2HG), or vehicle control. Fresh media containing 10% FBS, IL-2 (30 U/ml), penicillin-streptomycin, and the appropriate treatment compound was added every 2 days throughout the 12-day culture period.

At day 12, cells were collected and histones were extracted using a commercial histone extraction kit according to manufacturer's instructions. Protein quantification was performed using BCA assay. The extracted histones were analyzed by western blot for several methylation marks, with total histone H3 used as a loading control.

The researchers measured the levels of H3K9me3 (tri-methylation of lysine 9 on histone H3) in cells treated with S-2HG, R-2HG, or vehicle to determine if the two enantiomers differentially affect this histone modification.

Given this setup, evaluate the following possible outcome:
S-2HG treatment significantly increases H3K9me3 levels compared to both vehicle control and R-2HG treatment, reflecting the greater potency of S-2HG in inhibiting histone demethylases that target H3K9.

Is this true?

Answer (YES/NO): NO